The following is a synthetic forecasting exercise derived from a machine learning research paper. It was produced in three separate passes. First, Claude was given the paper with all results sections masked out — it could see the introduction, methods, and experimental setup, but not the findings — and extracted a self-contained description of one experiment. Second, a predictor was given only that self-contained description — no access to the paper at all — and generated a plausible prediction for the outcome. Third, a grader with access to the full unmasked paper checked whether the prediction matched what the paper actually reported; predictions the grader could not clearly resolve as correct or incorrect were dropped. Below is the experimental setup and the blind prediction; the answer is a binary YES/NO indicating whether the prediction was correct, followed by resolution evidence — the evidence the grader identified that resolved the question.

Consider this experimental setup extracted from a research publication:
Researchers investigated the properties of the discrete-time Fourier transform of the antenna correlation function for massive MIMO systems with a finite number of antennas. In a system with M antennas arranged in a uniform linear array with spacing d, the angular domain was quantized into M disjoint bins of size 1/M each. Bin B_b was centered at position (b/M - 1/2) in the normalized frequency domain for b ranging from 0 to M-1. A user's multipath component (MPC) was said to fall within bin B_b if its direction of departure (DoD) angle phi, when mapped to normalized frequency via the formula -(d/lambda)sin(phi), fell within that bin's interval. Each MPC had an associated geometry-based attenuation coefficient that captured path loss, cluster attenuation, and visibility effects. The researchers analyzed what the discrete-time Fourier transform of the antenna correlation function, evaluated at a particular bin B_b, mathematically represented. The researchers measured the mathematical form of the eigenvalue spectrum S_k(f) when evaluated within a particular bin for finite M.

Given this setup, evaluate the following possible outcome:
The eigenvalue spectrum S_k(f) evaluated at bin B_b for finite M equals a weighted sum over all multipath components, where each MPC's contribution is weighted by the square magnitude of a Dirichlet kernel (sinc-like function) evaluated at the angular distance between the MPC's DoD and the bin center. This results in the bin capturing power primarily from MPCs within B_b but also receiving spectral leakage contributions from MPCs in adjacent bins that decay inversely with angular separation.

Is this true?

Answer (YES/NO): NO